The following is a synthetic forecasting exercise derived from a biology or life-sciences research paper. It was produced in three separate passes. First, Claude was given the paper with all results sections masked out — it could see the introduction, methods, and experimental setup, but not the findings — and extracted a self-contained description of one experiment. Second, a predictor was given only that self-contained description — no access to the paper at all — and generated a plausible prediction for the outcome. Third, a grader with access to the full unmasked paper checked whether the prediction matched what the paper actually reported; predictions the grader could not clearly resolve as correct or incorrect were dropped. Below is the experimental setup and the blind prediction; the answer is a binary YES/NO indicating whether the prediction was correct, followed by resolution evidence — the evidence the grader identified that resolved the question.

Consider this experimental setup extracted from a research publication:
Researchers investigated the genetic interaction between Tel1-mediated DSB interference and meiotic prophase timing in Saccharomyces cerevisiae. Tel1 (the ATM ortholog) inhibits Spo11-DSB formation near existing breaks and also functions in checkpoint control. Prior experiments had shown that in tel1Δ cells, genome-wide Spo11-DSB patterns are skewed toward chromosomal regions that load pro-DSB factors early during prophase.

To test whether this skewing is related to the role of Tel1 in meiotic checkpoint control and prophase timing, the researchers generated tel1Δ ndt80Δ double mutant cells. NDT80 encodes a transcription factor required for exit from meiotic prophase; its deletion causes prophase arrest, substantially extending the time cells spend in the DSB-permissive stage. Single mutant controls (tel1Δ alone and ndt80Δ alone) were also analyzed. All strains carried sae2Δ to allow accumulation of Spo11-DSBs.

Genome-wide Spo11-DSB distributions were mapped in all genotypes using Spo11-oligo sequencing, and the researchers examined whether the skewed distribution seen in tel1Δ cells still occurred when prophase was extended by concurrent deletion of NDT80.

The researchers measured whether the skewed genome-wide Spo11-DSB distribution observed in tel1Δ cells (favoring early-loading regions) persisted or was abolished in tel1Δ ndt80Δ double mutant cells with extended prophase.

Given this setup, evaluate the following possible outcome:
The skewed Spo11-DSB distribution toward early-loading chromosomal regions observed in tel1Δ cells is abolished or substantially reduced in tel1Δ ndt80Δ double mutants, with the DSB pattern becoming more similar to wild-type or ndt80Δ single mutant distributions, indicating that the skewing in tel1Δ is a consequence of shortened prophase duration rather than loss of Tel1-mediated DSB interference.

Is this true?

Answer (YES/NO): YES